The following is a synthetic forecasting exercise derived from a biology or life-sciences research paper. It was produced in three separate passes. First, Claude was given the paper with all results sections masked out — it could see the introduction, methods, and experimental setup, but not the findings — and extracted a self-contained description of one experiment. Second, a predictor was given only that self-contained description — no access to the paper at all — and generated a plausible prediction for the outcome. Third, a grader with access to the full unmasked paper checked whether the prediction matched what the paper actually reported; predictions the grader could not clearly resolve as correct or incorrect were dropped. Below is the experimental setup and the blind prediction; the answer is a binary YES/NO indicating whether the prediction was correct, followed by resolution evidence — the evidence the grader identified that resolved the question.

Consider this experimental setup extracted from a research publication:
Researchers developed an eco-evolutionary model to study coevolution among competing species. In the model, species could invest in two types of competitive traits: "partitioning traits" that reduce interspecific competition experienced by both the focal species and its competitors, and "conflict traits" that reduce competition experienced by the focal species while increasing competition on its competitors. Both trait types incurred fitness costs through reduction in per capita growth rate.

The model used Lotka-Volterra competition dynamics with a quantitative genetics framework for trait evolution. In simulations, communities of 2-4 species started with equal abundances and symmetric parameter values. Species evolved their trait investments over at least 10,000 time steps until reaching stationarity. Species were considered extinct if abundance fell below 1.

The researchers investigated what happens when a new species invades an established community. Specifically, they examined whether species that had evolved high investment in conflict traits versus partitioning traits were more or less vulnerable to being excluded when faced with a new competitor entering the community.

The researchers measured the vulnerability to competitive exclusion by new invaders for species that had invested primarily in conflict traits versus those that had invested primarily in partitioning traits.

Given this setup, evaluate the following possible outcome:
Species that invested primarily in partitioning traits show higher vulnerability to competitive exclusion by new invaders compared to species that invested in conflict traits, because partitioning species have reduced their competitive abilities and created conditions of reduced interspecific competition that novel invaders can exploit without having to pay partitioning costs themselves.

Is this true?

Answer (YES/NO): NO